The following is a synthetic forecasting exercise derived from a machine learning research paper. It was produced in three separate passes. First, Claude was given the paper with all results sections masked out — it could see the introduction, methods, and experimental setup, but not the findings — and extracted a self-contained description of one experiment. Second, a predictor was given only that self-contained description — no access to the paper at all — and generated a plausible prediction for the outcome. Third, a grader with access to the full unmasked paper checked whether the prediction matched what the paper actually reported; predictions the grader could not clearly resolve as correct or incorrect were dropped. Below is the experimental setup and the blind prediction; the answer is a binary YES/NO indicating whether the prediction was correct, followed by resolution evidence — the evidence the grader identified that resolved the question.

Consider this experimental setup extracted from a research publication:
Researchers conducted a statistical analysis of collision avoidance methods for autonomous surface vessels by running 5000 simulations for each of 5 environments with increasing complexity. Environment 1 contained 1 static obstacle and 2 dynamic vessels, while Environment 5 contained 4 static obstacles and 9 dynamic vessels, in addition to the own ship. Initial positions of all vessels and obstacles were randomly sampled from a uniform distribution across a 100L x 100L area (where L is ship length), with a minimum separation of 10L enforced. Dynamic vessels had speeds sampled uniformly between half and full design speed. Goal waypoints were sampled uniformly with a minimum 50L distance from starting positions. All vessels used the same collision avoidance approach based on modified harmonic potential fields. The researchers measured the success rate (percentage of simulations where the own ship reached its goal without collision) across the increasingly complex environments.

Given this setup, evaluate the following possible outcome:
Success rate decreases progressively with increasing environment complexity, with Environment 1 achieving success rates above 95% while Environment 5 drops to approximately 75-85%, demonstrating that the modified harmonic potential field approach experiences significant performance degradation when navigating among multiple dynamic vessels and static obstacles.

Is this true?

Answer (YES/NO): NO